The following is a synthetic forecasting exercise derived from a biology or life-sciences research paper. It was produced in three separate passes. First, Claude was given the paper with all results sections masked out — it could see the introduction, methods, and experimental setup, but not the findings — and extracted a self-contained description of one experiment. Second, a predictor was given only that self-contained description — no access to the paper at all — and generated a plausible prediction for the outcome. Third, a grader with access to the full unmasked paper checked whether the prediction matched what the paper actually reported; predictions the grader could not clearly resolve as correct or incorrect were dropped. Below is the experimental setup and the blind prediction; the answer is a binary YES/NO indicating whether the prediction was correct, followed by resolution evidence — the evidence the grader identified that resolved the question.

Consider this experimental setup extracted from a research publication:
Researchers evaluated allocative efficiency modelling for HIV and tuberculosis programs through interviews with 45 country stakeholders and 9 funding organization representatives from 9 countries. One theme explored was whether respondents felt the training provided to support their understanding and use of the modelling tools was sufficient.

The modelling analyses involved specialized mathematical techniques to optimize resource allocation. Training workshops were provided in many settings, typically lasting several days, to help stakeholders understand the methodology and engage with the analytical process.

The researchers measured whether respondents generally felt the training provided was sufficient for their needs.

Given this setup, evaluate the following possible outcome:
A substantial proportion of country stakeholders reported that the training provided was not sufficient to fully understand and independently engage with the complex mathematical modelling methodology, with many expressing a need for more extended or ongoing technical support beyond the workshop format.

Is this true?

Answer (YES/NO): YES